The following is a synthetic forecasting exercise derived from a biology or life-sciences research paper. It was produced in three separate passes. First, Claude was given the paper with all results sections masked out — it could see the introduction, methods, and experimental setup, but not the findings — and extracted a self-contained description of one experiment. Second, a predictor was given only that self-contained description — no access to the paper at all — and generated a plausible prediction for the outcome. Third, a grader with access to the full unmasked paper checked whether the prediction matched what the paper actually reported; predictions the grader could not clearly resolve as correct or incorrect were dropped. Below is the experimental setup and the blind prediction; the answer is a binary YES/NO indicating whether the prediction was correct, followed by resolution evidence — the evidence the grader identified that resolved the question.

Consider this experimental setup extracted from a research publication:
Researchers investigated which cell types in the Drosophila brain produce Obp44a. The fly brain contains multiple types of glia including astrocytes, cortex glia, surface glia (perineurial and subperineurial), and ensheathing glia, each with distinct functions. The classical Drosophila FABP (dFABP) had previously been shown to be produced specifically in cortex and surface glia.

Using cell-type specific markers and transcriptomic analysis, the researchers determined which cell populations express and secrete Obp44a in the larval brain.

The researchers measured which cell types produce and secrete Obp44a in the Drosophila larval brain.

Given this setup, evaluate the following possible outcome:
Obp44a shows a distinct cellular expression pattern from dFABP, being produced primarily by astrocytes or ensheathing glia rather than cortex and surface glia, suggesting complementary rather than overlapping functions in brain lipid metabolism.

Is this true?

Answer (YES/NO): NO